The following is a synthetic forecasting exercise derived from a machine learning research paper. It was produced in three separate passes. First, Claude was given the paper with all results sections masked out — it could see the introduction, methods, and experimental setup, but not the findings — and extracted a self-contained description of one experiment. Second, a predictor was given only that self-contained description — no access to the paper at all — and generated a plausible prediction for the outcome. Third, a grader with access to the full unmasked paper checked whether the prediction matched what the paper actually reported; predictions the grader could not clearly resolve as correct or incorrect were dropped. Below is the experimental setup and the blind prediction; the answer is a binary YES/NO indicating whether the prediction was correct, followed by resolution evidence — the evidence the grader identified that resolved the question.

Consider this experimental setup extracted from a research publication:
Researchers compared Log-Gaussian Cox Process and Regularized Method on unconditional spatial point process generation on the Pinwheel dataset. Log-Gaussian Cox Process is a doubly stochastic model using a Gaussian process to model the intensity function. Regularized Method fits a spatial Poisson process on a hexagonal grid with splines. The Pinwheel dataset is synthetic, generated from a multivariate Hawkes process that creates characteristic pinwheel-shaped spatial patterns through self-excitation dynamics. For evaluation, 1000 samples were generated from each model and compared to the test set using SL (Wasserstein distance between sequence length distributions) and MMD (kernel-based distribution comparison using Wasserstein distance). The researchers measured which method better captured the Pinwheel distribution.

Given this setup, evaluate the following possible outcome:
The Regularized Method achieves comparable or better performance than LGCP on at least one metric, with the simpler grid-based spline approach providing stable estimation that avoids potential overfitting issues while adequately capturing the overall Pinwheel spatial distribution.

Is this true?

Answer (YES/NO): NO